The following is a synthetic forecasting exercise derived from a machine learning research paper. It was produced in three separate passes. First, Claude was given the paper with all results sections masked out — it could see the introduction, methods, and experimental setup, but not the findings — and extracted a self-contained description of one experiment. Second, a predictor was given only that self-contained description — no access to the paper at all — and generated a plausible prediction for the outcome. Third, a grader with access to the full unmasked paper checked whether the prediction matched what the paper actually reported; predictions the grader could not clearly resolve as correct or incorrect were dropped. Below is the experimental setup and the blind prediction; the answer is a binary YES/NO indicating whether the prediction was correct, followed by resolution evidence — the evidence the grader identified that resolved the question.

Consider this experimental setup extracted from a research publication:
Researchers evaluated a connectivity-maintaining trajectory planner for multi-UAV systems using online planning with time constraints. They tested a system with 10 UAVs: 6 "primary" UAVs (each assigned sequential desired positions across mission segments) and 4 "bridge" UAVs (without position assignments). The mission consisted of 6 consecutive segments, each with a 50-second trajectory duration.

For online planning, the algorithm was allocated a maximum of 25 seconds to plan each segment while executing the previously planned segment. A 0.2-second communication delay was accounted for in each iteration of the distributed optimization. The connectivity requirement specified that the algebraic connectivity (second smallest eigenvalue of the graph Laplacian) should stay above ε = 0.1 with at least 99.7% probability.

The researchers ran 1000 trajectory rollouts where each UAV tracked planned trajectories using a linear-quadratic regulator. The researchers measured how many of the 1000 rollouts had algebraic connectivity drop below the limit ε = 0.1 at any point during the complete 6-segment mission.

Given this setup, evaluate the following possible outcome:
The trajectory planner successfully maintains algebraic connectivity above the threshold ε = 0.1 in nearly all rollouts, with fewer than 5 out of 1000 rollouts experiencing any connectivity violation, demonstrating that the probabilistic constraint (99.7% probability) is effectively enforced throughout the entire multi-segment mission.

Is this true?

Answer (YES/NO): YES